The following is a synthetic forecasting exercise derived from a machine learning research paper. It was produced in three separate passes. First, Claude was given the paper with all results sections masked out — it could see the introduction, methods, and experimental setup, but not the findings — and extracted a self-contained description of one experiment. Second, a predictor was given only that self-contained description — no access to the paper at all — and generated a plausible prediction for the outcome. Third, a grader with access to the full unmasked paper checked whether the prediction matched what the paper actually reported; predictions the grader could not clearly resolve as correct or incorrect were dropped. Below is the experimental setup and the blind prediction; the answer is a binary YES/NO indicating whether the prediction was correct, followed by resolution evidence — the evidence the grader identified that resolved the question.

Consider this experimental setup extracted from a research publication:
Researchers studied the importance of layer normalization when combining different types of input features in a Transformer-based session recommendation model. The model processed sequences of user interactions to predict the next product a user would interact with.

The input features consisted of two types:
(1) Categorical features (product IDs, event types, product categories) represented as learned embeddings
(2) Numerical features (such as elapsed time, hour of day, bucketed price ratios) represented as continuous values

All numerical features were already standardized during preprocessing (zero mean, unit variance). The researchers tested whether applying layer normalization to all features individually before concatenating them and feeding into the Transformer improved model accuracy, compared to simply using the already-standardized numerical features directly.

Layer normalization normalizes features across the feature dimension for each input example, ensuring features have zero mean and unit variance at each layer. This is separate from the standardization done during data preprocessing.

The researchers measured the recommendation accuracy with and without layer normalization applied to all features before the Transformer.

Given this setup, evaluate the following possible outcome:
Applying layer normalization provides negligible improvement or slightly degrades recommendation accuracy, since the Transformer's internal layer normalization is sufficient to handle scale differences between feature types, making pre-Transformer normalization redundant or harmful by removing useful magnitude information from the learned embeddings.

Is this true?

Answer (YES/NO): NO